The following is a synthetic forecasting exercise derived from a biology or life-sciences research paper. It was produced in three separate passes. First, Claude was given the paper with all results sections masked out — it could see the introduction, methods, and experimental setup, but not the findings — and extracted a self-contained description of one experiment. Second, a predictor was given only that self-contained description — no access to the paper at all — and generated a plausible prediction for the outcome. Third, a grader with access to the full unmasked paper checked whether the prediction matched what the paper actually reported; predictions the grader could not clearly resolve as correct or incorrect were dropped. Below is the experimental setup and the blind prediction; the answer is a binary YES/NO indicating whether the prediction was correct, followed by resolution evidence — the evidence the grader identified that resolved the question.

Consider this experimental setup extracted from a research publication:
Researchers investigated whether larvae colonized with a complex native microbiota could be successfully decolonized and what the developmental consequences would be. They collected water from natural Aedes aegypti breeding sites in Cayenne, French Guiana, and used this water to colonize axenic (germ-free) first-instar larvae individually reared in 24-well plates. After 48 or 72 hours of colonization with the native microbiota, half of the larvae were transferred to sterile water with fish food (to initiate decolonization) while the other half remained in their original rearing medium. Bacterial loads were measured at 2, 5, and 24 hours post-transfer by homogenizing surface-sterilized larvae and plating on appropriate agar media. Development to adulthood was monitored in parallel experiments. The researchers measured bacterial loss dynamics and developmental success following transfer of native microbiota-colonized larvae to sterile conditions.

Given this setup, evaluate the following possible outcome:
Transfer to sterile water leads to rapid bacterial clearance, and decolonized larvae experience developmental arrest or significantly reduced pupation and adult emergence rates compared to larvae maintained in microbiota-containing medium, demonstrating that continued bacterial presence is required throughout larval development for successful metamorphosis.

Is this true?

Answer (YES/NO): NO